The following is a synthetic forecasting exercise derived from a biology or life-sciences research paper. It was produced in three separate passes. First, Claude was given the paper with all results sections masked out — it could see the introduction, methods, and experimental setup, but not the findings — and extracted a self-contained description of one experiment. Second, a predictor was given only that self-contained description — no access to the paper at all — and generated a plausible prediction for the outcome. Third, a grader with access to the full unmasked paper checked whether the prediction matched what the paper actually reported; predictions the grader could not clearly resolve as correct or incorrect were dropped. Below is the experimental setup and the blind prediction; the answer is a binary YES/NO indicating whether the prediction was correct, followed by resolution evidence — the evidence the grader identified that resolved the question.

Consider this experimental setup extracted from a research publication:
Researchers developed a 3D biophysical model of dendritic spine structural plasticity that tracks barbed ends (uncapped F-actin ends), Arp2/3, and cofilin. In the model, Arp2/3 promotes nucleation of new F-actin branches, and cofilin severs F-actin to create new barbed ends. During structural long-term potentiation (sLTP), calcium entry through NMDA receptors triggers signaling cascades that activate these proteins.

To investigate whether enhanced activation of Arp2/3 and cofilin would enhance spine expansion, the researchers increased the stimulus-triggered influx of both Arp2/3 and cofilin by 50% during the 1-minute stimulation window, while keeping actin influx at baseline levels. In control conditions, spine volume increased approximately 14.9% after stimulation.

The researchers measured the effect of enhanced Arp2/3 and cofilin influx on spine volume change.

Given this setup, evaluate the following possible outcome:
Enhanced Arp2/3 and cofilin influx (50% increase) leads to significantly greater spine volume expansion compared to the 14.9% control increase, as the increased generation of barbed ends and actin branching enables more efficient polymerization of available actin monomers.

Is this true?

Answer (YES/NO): NO